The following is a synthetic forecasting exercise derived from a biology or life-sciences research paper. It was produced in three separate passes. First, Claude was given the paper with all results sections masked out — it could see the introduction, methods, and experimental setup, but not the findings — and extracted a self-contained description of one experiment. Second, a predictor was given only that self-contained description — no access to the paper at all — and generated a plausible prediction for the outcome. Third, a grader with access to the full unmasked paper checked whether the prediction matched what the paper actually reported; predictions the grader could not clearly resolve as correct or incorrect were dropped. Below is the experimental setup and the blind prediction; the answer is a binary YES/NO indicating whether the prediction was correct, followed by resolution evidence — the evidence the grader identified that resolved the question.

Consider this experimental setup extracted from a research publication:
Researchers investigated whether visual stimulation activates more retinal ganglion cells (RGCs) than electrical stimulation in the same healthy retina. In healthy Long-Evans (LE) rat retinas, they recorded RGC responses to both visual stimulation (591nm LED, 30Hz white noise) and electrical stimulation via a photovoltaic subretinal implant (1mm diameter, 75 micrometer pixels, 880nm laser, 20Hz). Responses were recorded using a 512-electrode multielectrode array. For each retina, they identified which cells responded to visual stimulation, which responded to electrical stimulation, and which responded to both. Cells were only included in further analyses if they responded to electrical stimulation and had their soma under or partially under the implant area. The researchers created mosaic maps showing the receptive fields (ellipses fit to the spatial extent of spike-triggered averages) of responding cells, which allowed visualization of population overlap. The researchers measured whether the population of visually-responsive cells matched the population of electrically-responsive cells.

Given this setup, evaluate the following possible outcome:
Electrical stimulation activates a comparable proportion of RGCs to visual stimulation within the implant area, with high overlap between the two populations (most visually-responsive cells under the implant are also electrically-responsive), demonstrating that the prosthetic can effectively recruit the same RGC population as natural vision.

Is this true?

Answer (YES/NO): NO